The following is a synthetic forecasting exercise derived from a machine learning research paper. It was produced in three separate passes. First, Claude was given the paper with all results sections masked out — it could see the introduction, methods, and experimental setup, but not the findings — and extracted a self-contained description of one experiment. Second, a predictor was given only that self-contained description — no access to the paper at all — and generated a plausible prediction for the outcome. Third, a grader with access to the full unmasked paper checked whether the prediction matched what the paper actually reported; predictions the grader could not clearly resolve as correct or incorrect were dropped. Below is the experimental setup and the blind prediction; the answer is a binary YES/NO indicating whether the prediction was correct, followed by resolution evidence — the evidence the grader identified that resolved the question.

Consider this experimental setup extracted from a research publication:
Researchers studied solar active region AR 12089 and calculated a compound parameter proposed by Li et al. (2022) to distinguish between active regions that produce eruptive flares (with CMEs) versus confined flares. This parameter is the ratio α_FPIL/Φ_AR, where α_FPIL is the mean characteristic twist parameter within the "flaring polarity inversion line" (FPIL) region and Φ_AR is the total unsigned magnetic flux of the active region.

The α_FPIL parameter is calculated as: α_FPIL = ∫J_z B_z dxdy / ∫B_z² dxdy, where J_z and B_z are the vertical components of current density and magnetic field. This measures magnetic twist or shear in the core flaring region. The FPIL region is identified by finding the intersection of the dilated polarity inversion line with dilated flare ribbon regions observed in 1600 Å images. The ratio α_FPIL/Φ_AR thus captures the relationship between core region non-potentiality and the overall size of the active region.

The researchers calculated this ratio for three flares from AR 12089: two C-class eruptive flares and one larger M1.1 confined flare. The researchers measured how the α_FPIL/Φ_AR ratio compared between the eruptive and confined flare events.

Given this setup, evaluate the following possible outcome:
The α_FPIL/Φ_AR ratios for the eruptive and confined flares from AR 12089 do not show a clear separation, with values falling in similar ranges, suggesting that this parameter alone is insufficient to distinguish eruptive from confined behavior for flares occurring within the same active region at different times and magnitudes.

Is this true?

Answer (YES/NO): NO